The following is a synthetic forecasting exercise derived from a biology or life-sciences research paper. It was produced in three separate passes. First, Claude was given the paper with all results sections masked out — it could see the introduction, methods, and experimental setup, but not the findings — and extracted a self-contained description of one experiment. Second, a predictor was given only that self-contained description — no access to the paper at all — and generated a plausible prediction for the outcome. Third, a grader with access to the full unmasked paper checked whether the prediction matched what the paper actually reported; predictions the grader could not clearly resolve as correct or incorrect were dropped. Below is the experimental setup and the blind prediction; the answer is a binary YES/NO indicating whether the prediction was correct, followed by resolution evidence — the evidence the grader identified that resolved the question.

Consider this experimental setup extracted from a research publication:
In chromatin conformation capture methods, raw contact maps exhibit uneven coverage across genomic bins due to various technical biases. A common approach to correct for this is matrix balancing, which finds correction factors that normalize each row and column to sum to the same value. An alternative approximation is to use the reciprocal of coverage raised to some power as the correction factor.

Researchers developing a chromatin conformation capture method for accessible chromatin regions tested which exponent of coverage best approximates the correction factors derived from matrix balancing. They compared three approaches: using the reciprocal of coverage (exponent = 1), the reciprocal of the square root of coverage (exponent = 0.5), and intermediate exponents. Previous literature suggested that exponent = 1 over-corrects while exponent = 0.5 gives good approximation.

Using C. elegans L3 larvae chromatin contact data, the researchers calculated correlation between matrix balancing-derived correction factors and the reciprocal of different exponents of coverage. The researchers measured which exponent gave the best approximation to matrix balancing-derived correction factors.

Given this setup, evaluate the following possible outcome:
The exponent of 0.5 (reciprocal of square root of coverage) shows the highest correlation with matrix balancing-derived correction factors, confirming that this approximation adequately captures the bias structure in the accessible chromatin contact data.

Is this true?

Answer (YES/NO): NO